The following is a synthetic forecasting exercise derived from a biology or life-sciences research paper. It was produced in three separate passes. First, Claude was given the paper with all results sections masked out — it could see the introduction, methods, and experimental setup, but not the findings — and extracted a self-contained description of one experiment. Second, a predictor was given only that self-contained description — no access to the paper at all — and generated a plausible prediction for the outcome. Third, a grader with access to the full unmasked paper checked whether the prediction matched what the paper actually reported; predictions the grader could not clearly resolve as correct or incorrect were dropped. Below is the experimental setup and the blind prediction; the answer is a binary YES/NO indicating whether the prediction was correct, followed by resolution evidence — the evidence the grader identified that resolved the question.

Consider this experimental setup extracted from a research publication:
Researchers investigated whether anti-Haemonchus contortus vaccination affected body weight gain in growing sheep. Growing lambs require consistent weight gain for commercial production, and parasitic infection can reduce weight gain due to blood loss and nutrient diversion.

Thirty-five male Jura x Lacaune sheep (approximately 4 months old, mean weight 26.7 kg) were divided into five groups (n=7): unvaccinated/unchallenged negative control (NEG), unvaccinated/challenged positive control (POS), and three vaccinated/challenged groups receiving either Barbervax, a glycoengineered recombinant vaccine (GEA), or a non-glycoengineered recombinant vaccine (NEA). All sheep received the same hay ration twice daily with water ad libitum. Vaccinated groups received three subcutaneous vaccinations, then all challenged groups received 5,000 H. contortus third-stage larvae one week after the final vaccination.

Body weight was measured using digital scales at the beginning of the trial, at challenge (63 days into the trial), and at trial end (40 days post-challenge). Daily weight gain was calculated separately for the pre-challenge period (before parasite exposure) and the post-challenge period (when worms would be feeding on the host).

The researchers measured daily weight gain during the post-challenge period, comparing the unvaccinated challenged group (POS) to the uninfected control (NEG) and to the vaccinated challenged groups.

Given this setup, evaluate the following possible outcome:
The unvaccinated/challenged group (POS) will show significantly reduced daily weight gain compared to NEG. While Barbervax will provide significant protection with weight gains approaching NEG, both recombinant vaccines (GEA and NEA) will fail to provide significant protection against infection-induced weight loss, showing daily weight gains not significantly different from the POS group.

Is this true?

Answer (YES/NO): NO